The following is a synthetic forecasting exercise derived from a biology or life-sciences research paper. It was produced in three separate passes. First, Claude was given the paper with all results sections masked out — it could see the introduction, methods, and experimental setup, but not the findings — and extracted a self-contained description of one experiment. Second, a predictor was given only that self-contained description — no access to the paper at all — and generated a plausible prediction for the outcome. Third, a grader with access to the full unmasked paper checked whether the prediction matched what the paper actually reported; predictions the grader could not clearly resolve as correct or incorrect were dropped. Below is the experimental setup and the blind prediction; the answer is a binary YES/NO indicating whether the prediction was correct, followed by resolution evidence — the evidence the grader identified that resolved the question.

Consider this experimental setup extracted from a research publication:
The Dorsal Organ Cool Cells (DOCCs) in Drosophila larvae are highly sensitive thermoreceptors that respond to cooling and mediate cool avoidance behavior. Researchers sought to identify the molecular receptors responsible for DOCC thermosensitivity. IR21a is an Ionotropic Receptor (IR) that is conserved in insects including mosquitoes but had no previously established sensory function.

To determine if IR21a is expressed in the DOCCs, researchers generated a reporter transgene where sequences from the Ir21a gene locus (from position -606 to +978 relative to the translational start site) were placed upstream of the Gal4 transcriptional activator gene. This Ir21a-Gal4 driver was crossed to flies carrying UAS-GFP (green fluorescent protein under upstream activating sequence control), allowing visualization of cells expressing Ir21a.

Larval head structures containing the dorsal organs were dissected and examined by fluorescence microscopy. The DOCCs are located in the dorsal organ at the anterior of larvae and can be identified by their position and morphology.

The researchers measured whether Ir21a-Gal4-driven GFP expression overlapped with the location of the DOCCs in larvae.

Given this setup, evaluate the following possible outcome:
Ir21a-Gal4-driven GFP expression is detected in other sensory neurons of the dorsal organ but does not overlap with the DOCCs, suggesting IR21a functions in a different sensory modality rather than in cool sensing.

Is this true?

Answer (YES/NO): NO